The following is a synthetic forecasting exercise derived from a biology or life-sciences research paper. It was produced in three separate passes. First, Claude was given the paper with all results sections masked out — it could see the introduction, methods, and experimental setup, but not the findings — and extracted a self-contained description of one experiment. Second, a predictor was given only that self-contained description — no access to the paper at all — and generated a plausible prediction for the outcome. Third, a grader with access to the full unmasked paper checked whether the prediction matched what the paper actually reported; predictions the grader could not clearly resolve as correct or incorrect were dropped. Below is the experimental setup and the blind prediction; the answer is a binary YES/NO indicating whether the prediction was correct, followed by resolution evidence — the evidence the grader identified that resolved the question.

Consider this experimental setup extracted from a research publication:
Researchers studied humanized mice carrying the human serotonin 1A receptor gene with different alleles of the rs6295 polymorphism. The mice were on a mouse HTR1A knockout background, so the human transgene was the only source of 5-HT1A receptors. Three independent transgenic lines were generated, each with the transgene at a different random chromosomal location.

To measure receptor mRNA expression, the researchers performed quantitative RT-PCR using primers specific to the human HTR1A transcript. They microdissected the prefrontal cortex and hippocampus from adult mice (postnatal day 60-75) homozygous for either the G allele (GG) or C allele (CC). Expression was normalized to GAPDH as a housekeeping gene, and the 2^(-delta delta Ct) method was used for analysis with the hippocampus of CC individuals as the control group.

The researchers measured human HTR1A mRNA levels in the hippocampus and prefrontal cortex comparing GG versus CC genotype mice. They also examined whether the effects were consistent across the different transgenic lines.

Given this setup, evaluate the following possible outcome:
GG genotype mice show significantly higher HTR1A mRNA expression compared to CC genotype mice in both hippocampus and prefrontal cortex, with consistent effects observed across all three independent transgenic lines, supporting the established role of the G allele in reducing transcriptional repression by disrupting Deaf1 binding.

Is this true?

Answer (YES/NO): NO